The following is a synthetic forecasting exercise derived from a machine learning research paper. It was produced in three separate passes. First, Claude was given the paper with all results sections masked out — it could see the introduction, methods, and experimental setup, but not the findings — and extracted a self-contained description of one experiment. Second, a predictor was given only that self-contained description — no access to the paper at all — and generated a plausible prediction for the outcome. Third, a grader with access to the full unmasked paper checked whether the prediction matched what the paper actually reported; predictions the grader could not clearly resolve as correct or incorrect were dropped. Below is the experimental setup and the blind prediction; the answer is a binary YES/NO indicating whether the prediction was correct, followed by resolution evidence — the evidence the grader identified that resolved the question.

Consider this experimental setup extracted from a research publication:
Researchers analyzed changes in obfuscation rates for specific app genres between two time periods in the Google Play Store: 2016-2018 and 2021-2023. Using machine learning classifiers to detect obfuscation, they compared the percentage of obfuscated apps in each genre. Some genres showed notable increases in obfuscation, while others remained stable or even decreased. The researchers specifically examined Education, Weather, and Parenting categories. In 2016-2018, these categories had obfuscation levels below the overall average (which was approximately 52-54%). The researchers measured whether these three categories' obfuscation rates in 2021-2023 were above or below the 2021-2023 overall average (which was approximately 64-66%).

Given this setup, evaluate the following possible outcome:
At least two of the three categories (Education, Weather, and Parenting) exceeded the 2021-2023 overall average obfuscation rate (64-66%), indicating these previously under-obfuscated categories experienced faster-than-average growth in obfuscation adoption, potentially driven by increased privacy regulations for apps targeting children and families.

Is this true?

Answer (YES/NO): YES